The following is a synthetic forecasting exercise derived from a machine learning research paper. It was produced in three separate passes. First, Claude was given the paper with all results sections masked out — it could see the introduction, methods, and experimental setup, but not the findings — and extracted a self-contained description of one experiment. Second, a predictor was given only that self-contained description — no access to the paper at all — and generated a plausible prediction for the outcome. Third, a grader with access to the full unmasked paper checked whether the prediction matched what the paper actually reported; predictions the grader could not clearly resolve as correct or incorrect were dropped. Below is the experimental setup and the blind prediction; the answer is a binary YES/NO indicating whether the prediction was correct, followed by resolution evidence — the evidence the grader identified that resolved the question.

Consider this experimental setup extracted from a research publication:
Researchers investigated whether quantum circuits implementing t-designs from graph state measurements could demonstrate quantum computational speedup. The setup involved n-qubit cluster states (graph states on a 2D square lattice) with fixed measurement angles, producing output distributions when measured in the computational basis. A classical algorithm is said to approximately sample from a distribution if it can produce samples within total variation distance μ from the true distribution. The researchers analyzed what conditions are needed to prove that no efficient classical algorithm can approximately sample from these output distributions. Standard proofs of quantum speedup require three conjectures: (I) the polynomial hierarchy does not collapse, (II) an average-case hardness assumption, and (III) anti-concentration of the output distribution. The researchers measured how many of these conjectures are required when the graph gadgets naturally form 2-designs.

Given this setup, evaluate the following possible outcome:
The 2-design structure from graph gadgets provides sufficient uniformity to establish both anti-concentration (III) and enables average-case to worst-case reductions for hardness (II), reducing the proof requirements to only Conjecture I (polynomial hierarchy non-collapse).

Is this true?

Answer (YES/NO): NO